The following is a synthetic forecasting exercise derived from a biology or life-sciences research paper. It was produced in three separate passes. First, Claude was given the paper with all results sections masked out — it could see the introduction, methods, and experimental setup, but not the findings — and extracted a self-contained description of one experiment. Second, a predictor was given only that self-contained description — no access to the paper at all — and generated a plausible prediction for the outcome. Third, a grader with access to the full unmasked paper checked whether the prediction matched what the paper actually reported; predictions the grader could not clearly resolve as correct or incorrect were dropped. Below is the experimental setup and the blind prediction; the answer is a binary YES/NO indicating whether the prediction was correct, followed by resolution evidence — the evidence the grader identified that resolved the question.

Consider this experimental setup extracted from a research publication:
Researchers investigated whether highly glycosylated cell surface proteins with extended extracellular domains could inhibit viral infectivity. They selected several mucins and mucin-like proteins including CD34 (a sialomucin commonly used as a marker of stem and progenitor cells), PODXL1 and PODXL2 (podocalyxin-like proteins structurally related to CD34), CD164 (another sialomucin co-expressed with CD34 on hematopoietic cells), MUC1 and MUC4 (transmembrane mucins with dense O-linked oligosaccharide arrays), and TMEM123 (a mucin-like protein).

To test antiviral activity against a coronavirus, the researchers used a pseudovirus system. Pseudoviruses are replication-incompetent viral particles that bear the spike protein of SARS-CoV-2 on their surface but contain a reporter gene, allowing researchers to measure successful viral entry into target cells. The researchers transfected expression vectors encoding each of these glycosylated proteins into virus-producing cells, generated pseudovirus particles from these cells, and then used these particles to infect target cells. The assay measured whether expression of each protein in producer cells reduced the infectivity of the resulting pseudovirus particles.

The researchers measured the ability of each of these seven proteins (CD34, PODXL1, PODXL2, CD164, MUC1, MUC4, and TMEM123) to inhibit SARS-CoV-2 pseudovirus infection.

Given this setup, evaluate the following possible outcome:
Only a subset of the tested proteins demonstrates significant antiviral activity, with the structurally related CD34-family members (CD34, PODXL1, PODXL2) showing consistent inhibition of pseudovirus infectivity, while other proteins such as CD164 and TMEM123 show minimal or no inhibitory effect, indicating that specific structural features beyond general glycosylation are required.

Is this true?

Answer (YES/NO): NO